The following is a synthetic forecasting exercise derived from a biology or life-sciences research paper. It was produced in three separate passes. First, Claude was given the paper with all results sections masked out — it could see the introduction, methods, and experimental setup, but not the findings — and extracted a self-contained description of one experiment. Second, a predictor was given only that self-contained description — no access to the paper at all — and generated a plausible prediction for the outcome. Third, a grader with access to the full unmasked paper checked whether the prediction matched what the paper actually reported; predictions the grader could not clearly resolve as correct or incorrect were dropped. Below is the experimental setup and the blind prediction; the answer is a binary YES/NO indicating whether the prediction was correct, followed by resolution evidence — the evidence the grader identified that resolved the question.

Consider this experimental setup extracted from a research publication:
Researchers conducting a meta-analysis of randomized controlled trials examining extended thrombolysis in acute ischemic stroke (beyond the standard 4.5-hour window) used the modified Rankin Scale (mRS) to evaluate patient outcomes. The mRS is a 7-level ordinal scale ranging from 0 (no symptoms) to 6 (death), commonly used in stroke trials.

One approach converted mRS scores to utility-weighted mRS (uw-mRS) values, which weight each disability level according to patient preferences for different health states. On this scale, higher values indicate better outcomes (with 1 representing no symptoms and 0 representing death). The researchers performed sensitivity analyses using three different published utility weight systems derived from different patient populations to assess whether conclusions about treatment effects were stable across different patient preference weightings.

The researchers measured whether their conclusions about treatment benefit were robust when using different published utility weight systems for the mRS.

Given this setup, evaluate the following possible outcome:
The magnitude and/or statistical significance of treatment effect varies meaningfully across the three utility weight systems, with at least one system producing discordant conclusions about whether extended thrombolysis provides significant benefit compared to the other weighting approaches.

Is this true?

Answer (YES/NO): NO